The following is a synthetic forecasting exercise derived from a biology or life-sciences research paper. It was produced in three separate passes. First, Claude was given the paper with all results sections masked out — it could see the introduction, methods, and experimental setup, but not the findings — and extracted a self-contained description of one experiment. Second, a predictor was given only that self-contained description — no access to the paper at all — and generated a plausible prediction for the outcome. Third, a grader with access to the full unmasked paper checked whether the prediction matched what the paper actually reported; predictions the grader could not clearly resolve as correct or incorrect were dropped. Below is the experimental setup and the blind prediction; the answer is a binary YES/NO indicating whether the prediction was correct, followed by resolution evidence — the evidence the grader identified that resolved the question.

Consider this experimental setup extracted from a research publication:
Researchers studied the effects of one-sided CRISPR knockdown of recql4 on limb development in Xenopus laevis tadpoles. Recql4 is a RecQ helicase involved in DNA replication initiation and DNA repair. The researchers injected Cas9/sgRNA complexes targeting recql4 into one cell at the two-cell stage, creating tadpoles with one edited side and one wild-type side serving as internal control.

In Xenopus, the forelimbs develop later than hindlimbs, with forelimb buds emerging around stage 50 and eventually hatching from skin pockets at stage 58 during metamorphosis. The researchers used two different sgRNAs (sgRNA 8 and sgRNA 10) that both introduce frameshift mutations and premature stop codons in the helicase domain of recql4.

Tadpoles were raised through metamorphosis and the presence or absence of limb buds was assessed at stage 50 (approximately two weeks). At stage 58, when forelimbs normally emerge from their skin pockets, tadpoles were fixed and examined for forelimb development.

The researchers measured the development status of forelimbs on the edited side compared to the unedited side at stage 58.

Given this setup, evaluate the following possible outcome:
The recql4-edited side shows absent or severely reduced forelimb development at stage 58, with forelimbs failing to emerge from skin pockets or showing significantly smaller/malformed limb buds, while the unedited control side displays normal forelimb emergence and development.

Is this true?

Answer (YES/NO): NO